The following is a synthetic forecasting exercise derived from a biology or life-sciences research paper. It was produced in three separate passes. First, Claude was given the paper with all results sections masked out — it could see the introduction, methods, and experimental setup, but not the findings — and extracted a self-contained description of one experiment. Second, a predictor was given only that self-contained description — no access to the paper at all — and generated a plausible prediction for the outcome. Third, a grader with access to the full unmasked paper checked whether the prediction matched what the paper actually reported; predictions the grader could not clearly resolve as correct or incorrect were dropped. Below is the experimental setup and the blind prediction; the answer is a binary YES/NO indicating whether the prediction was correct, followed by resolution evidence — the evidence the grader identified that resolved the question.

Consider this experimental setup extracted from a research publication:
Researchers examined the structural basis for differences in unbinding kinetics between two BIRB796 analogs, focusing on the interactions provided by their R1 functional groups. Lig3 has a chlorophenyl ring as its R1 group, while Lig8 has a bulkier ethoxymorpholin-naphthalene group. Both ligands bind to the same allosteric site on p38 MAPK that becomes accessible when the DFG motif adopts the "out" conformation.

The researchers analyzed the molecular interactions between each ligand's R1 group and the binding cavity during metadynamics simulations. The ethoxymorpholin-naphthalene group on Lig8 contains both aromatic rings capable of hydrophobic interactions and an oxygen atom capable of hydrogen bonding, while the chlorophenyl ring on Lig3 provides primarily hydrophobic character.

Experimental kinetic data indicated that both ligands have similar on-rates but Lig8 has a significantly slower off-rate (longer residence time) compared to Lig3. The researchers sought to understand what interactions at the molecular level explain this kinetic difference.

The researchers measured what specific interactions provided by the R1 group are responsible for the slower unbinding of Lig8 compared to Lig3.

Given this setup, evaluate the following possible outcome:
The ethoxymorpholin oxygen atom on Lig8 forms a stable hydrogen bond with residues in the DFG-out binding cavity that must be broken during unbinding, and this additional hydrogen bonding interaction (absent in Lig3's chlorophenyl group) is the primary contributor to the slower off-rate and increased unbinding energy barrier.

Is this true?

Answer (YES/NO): NO